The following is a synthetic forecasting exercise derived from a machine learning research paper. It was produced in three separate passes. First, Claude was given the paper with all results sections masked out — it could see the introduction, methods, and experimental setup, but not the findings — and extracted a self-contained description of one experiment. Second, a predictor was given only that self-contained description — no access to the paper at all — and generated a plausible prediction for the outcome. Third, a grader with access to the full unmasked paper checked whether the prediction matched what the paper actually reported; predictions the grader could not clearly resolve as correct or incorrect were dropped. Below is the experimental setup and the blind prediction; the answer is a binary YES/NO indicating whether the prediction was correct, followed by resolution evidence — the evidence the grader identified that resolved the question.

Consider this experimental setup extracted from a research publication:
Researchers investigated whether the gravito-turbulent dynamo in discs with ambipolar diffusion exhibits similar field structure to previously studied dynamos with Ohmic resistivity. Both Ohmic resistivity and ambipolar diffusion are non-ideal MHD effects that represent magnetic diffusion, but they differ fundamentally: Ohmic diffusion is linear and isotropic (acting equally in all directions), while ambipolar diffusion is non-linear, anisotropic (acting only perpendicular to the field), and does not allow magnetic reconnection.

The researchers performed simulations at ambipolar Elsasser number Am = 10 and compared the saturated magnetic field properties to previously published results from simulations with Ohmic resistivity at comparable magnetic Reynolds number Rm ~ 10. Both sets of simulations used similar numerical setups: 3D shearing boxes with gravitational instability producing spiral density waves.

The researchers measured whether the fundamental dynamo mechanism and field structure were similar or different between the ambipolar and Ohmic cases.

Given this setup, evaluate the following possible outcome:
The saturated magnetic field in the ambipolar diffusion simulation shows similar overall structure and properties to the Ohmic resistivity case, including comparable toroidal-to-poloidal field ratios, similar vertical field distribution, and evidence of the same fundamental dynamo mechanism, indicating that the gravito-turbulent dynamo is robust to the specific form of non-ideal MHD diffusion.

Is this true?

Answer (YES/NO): YES